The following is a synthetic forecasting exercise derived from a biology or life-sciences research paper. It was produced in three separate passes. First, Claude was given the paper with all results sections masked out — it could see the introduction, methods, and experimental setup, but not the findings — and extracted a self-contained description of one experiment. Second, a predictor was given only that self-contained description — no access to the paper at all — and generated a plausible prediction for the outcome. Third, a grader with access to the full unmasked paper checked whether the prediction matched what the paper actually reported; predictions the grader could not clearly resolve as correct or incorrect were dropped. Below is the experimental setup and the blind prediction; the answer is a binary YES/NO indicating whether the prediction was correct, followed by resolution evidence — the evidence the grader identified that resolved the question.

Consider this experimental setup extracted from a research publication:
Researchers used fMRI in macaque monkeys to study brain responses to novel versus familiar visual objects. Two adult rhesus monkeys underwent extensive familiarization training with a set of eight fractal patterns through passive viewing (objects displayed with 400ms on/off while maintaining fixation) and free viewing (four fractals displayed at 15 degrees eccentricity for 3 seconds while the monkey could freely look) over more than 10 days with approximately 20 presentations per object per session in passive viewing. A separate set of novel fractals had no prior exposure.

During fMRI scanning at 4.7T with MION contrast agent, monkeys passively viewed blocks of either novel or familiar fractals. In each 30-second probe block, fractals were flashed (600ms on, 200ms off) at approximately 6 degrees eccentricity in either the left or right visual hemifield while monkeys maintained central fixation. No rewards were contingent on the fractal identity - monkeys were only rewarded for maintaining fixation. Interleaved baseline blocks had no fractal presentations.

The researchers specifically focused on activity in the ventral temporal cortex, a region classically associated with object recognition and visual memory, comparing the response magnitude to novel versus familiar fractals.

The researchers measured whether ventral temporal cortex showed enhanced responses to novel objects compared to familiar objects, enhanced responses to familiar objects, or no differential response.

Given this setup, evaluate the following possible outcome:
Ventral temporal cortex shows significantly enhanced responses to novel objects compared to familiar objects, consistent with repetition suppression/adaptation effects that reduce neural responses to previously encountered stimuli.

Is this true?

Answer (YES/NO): YES